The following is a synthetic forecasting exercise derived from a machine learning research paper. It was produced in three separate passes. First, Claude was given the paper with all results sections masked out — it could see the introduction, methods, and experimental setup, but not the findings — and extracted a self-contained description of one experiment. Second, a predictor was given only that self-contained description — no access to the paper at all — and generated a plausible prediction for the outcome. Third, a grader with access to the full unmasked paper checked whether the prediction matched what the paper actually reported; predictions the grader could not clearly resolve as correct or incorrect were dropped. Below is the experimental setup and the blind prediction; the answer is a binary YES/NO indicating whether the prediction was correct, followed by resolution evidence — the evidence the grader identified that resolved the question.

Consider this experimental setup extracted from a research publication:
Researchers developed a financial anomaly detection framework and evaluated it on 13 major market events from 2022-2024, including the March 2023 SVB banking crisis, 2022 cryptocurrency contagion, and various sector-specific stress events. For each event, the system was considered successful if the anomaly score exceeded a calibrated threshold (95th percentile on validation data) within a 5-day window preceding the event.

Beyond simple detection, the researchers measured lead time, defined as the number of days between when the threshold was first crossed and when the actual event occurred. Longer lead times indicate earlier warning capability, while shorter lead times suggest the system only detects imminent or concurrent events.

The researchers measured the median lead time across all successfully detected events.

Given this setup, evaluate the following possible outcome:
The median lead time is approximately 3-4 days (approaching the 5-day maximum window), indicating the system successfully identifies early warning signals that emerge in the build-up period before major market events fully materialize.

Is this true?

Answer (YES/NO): YES